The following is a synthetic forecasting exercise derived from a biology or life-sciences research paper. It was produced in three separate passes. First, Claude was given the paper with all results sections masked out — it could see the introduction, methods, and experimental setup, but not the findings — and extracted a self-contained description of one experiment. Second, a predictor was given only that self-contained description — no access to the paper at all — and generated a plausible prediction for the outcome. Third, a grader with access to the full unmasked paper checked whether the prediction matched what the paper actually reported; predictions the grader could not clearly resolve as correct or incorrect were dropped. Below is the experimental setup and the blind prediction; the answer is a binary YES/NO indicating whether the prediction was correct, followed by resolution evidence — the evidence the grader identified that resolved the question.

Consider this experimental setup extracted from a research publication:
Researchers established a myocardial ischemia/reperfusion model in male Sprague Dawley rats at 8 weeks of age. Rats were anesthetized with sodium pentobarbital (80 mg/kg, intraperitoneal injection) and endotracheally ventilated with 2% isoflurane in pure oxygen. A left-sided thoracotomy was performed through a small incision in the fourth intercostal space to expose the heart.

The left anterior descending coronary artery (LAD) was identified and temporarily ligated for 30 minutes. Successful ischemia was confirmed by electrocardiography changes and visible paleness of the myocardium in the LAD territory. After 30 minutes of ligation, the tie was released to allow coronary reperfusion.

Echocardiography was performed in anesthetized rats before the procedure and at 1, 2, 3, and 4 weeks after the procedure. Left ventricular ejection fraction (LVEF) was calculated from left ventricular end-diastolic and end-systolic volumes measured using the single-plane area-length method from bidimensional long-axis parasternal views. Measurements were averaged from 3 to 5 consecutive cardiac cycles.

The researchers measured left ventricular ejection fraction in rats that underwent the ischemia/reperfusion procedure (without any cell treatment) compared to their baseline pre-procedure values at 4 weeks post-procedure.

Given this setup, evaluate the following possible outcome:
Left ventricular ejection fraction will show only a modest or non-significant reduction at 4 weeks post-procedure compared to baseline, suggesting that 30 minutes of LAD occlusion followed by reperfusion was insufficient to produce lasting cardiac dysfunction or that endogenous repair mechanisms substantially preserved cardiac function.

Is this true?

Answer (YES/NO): NO